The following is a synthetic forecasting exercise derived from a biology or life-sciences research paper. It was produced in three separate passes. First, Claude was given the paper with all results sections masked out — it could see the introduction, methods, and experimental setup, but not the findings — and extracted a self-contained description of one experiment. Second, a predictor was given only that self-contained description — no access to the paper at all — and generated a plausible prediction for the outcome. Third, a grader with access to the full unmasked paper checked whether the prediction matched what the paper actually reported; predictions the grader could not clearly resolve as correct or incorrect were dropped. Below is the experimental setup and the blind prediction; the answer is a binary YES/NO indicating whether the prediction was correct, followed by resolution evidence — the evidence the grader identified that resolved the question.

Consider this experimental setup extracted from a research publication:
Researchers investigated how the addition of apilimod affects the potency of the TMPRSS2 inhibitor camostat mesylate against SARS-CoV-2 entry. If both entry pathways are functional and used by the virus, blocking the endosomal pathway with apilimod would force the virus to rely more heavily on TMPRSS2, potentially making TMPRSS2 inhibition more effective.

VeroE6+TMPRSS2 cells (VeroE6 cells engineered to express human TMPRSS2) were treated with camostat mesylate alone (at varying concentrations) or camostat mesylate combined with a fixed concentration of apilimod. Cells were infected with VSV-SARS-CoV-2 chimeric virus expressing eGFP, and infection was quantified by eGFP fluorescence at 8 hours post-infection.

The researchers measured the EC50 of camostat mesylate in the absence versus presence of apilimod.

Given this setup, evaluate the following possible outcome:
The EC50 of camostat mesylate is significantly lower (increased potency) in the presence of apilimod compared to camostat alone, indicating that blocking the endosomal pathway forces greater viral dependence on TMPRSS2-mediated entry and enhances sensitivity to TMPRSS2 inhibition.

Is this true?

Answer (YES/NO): YES